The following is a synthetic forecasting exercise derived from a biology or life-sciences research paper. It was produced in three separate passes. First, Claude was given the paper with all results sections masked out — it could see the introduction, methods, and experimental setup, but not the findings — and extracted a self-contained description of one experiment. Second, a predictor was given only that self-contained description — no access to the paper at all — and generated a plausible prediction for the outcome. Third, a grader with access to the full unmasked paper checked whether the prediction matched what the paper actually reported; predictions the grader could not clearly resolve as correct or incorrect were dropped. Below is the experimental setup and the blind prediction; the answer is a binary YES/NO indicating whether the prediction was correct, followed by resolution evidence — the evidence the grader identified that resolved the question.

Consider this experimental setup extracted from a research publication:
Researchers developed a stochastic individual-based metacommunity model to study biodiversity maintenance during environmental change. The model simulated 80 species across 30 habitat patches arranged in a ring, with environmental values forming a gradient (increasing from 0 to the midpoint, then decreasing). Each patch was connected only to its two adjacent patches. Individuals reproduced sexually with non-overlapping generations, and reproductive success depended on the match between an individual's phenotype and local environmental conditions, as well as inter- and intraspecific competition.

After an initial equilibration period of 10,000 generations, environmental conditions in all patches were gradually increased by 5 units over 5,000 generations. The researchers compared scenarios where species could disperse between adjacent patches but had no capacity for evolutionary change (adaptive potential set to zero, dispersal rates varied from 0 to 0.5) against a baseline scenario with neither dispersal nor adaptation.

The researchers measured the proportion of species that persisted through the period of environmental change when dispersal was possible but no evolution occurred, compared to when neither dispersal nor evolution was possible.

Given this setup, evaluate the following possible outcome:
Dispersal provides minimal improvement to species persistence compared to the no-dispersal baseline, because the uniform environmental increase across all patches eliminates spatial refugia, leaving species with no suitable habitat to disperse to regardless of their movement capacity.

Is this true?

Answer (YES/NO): NO